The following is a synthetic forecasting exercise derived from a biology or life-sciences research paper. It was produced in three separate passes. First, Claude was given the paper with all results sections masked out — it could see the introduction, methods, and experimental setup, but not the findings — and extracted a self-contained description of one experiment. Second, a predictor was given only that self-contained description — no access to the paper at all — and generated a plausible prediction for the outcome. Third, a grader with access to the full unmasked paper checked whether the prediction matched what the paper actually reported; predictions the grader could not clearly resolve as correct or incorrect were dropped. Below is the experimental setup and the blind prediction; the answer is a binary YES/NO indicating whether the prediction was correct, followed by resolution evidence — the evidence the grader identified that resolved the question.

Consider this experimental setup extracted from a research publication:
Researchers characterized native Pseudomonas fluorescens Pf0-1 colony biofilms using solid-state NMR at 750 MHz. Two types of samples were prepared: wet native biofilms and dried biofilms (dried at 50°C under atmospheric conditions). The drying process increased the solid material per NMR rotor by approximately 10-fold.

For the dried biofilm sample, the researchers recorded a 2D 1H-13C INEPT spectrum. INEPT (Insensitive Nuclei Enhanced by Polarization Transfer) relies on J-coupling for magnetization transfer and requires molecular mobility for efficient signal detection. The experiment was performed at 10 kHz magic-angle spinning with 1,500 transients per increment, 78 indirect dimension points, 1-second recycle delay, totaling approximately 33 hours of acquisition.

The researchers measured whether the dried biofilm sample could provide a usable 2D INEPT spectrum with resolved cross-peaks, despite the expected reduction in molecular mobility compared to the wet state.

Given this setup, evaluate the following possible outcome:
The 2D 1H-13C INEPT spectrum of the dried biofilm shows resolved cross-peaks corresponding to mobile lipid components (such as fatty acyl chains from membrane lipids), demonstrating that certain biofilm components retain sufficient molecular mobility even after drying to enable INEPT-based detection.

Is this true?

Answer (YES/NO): YES